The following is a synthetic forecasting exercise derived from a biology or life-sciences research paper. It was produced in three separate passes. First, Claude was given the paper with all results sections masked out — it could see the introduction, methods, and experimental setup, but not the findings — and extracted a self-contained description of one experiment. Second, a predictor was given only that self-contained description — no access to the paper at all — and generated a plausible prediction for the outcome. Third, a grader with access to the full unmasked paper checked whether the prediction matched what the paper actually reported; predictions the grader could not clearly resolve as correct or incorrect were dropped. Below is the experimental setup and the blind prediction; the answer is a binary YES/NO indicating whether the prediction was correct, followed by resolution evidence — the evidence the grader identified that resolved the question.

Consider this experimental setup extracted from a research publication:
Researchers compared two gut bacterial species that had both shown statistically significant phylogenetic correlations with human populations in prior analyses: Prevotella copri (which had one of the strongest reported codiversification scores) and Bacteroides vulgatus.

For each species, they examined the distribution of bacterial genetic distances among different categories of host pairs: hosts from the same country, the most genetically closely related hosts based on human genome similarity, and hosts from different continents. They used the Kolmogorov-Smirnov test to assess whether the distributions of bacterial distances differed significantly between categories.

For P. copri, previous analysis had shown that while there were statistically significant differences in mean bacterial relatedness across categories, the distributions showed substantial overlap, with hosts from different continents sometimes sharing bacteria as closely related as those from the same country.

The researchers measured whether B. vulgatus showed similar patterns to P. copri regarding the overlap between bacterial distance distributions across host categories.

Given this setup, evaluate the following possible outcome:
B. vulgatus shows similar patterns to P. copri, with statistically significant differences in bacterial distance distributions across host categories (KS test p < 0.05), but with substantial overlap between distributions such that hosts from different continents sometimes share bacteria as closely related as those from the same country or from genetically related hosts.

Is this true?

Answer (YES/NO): YES